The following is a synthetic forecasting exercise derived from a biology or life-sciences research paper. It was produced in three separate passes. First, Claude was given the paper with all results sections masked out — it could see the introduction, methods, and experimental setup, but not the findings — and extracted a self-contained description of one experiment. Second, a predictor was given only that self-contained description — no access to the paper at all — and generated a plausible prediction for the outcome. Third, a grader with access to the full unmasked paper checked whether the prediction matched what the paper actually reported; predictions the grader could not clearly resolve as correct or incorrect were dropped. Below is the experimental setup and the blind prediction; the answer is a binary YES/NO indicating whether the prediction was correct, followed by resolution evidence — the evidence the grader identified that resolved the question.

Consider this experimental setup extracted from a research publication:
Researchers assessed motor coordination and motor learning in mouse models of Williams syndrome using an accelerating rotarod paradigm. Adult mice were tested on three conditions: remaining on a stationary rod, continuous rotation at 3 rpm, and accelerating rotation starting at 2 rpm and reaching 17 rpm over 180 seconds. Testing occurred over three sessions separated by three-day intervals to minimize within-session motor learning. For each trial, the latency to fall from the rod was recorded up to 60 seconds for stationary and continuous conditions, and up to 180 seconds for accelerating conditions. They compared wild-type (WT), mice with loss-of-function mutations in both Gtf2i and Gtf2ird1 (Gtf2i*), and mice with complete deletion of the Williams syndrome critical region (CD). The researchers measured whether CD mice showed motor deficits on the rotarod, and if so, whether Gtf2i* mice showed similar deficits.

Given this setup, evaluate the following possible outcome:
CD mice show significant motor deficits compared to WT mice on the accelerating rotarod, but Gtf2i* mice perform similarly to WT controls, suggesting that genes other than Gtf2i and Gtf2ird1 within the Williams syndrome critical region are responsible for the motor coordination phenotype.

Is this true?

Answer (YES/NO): NO